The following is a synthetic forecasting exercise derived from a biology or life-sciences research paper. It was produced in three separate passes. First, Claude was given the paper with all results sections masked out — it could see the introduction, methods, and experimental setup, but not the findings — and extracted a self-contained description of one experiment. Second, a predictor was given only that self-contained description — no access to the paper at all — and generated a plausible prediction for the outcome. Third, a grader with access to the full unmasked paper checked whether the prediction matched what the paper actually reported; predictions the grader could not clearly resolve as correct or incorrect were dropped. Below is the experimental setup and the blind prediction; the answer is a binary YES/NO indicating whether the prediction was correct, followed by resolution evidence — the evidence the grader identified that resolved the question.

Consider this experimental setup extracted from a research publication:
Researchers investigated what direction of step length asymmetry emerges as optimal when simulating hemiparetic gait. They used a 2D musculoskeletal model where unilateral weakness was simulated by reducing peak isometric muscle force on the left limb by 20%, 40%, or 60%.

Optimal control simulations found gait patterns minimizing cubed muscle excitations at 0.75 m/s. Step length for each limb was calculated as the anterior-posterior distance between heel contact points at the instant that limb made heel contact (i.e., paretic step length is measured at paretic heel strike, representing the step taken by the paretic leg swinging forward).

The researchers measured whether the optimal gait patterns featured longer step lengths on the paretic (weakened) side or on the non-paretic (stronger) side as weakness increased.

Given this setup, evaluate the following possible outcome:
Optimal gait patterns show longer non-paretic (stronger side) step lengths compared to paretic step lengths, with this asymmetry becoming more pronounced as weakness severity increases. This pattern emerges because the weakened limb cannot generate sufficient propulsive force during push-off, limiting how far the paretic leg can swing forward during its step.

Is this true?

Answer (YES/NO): NO